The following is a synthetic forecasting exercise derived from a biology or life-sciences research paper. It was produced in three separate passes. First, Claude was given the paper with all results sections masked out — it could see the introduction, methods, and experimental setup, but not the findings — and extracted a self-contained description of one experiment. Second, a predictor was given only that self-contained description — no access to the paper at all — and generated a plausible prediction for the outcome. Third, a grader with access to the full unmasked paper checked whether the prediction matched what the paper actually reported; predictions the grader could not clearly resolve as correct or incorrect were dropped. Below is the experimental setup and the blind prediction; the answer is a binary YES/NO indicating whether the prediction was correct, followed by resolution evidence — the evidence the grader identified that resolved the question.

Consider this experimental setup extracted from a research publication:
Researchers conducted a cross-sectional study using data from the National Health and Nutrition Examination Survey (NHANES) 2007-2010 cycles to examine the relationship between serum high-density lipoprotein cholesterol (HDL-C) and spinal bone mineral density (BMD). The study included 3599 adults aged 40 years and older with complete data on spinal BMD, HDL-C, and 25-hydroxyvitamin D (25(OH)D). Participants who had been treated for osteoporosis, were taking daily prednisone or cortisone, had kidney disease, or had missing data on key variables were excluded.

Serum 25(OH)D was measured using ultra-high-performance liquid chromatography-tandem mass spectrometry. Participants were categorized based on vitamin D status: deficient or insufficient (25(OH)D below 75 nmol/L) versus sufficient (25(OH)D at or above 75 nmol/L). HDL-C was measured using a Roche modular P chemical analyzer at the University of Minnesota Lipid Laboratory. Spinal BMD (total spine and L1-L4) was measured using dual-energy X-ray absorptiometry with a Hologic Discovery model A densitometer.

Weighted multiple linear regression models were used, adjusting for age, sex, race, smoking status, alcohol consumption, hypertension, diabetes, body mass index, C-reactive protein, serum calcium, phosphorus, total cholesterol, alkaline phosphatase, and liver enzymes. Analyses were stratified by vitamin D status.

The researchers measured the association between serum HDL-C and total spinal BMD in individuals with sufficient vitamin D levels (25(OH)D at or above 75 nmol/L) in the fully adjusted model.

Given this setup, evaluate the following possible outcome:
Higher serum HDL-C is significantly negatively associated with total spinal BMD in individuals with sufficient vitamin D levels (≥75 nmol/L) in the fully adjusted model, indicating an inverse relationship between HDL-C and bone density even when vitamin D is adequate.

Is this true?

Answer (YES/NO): NO